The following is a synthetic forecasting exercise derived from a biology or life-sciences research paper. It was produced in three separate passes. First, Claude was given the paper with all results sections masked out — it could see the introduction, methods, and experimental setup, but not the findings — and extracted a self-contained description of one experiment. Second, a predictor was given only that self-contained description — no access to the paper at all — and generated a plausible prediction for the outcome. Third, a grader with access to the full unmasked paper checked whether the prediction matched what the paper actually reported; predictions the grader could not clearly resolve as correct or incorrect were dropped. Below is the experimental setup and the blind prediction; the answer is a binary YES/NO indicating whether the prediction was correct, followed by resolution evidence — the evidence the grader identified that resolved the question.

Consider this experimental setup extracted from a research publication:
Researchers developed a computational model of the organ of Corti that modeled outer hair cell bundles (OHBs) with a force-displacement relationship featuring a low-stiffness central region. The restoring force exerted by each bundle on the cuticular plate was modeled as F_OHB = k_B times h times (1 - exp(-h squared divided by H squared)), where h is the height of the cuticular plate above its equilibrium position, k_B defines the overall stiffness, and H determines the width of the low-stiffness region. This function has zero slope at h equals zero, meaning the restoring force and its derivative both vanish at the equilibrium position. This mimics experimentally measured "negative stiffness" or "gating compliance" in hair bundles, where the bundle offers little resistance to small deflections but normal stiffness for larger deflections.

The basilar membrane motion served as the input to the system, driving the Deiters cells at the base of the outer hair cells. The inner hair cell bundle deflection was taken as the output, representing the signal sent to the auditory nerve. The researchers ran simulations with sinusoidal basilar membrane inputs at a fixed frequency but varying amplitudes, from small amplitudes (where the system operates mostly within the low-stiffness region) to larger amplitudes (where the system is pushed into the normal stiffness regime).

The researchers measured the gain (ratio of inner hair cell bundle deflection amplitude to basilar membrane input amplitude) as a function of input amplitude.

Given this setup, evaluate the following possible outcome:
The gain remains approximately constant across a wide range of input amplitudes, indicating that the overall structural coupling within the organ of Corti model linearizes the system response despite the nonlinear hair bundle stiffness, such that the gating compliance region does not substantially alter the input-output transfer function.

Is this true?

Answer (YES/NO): NO